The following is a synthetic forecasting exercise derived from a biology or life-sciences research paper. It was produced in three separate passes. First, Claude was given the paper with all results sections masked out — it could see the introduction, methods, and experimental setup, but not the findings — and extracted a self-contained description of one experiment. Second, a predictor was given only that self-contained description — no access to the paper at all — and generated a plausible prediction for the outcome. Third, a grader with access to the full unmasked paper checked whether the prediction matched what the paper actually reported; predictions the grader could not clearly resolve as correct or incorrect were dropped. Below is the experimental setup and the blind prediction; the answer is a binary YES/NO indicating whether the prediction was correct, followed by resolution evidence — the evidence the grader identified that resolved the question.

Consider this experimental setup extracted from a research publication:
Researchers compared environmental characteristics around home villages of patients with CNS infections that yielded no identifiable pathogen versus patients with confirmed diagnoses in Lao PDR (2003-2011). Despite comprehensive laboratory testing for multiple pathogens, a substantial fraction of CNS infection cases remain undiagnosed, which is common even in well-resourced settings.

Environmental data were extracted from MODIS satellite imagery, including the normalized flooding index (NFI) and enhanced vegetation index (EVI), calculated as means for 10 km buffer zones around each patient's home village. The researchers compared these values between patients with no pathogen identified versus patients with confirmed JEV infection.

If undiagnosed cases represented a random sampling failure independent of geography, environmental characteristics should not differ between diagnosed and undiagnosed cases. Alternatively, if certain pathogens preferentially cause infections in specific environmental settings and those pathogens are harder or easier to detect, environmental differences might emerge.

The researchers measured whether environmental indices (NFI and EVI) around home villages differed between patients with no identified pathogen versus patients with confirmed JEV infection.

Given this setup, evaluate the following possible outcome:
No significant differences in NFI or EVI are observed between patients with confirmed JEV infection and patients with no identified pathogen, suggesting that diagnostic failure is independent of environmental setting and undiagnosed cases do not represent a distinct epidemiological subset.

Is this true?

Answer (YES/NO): NO